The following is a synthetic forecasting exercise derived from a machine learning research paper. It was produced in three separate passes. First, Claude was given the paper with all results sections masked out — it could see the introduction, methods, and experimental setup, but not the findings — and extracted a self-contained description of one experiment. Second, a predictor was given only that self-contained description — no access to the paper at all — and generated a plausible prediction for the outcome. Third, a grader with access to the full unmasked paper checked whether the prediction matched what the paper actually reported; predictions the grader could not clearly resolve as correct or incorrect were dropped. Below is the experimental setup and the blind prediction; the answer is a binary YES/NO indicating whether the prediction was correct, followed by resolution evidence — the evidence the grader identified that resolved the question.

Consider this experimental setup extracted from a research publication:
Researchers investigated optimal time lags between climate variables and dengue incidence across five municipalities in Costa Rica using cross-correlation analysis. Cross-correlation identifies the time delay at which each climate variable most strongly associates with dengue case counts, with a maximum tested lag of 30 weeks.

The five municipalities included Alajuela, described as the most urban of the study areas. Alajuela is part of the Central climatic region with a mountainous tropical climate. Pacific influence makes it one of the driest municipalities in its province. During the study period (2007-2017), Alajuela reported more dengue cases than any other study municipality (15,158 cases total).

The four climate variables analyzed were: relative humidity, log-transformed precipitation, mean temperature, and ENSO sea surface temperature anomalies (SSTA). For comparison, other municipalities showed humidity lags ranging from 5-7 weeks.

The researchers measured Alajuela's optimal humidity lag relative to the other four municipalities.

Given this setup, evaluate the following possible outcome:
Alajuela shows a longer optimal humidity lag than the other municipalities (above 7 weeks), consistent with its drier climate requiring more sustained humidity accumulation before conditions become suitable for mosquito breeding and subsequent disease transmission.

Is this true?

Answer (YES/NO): YES